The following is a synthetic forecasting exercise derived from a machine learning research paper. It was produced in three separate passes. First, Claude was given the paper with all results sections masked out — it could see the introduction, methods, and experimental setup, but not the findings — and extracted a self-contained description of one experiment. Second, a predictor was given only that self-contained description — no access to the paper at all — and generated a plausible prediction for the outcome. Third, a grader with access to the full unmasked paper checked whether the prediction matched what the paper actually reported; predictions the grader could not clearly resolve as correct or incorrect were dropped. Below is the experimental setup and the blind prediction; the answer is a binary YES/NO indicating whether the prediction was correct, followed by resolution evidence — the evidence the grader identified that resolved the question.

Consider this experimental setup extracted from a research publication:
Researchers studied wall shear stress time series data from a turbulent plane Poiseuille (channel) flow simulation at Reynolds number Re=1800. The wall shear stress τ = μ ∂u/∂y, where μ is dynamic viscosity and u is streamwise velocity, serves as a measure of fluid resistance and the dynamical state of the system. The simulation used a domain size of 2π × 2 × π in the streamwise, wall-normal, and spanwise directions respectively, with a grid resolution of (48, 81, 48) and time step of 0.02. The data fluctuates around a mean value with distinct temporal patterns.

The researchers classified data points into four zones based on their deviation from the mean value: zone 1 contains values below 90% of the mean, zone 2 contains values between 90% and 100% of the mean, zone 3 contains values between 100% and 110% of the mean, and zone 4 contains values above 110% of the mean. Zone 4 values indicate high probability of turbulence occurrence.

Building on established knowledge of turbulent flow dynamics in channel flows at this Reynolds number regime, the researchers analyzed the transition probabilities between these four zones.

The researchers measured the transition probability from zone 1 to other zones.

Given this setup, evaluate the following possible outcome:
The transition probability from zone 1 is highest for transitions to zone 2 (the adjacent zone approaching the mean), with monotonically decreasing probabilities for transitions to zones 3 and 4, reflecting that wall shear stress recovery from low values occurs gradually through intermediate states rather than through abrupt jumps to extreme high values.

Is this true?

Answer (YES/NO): NO